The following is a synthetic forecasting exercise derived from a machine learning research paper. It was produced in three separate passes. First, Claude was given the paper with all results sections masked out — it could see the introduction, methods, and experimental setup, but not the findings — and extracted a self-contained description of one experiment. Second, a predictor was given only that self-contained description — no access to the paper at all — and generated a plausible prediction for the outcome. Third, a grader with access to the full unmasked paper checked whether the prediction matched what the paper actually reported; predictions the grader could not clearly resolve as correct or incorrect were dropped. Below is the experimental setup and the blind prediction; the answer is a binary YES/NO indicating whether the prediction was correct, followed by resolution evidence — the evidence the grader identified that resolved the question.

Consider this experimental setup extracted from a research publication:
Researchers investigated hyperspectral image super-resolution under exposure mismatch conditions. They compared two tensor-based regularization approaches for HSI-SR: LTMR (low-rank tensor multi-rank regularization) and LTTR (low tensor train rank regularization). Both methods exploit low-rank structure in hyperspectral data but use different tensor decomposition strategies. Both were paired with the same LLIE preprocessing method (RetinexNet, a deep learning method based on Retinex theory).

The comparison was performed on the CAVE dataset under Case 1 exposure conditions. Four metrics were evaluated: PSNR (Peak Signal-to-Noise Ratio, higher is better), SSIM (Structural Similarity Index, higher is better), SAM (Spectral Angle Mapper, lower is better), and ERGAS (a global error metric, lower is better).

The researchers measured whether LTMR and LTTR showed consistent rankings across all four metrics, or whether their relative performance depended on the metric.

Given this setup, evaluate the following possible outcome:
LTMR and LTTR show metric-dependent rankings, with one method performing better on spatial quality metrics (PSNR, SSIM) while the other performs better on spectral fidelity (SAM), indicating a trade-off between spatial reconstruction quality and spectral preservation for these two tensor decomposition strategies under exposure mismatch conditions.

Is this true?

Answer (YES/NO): YES